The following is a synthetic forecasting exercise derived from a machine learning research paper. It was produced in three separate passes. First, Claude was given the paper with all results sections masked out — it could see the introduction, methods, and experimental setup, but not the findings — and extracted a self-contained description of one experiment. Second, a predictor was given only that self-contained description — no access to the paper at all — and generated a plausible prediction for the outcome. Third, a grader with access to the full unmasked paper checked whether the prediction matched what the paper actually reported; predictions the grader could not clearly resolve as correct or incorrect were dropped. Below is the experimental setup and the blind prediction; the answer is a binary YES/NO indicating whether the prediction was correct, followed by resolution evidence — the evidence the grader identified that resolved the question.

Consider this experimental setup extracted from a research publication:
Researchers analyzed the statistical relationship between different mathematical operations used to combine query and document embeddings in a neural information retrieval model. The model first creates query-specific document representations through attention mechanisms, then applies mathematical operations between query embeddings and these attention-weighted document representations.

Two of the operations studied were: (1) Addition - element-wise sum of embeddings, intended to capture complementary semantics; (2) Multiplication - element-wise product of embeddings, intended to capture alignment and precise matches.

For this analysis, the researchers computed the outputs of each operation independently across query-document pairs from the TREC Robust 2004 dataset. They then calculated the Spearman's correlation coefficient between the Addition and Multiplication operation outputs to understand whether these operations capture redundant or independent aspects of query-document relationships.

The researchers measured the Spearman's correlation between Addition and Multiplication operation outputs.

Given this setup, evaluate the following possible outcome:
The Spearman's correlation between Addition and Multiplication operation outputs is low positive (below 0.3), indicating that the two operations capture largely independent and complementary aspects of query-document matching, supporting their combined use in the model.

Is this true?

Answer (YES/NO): NO